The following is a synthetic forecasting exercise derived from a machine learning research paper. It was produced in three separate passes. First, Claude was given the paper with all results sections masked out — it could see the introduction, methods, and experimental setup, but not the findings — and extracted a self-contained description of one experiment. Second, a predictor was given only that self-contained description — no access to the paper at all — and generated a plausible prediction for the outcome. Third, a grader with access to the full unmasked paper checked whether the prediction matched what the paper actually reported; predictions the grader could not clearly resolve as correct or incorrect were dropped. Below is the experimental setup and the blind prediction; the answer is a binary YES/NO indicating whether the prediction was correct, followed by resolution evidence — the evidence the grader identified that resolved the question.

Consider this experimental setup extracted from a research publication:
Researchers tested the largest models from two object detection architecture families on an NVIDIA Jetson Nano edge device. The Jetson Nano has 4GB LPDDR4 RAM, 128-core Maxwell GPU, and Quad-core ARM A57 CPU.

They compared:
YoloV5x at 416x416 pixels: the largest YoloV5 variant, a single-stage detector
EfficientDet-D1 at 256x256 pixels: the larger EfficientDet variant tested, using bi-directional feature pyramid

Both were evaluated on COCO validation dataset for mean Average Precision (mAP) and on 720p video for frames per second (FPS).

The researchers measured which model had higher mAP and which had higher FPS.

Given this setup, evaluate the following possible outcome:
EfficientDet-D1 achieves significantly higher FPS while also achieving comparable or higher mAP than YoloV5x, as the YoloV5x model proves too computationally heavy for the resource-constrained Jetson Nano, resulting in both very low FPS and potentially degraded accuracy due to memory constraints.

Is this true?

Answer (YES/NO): NO